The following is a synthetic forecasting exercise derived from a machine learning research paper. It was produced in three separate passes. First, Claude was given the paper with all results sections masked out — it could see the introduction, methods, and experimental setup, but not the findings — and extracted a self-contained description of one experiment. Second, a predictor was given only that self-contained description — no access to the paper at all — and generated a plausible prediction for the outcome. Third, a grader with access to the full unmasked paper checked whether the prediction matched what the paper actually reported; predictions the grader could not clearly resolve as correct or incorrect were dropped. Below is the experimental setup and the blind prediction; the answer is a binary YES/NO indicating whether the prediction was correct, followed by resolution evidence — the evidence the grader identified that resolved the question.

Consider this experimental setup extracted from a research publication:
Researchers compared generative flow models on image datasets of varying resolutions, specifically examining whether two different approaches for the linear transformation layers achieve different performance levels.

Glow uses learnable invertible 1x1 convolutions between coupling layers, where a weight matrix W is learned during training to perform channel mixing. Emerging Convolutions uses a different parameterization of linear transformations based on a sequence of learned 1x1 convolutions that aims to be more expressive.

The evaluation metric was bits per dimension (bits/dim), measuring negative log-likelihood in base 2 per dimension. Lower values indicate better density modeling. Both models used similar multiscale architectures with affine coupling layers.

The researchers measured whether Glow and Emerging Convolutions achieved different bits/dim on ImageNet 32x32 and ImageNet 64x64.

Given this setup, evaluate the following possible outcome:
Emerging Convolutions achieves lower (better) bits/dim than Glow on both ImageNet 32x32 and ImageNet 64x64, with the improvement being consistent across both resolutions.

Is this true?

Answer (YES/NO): NO